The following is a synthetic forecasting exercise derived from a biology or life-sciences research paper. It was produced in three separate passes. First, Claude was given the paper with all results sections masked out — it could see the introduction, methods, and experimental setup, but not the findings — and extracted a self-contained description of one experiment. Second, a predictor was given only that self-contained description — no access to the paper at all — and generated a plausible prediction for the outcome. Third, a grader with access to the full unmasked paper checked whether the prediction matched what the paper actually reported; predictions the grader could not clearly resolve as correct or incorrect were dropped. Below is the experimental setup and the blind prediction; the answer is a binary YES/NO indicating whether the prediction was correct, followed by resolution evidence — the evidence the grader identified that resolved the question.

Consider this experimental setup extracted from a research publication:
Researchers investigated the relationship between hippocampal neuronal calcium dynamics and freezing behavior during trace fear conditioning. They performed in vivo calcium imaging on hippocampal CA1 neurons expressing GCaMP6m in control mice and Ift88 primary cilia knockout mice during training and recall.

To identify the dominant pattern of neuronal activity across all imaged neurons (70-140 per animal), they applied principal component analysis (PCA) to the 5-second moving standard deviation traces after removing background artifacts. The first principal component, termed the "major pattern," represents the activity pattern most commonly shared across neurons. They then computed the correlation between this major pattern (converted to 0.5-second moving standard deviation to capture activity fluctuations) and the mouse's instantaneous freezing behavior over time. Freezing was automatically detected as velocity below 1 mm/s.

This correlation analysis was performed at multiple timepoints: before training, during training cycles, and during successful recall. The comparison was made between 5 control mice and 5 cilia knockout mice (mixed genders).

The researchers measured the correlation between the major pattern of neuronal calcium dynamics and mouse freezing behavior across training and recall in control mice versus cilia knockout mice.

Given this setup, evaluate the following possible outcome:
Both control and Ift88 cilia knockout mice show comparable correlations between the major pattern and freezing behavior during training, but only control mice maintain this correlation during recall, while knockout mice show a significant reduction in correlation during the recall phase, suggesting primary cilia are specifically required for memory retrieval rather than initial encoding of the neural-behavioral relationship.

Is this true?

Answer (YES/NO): NO